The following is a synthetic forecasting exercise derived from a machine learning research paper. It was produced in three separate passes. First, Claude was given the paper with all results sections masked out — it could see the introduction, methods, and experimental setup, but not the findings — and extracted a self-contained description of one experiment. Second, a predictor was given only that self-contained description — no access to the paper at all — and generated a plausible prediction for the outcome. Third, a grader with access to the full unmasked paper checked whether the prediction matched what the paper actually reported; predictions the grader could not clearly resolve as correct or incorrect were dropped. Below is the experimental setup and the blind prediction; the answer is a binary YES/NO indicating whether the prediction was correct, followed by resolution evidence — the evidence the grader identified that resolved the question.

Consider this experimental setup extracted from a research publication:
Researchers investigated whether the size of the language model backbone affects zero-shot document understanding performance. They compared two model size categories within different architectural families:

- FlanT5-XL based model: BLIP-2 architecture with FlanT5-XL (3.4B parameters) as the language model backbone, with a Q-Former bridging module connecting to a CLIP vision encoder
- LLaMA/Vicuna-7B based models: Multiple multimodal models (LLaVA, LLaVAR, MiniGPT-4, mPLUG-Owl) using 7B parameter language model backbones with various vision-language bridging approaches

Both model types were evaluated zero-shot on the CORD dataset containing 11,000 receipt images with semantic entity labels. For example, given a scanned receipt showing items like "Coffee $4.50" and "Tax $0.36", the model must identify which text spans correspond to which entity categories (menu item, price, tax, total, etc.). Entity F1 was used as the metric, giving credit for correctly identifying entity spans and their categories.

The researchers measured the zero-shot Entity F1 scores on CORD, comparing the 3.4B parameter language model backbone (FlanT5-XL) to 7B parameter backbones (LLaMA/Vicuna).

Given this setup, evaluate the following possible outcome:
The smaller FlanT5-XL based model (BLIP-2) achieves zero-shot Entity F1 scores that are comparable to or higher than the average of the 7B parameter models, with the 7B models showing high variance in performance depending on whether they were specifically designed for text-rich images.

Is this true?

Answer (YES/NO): NO